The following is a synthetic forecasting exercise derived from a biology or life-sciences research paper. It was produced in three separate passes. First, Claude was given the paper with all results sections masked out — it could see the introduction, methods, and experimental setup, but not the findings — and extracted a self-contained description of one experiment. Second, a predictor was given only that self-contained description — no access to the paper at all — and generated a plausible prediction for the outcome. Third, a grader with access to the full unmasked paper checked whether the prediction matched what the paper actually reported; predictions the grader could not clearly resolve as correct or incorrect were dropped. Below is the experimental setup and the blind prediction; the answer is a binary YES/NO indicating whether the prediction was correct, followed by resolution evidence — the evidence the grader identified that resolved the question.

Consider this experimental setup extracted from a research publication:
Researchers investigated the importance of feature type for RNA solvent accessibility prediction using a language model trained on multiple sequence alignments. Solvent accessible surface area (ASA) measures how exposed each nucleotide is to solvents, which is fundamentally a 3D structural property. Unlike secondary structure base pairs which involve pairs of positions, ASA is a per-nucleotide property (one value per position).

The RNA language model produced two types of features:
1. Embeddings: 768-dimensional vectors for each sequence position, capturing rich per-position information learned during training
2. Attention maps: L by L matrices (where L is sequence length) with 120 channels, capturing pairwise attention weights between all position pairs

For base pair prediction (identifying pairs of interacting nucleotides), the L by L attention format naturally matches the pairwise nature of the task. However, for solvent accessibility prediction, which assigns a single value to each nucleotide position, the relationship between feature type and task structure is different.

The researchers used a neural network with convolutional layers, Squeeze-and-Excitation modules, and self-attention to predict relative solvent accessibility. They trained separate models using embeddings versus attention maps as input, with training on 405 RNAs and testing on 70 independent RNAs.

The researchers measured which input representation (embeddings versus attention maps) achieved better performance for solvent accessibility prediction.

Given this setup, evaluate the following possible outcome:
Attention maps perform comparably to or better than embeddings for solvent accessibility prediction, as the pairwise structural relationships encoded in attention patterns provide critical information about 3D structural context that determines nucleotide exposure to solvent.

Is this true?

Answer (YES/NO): NO